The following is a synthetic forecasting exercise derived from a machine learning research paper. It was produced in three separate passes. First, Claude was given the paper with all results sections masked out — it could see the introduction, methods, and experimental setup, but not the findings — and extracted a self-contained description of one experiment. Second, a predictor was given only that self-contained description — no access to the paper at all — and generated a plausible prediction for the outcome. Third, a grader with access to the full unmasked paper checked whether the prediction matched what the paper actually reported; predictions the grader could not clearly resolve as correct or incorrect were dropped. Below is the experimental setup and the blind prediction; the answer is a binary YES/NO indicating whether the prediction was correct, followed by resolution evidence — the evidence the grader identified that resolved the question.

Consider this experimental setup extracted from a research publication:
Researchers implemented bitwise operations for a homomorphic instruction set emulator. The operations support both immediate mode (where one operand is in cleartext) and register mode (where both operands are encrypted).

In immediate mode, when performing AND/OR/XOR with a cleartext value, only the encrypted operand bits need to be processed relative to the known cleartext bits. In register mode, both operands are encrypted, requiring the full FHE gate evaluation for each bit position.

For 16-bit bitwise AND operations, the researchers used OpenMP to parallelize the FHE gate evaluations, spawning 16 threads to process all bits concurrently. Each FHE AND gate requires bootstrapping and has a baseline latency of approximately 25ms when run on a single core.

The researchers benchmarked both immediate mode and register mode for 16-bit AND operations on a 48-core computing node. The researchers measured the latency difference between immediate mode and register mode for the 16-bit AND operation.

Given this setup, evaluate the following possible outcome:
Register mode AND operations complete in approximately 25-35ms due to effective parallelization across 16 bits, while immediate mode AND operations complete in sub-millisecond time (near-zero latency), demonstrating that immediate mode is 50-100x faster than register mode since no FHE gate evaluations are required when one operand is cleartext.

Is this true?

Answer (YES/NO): NO